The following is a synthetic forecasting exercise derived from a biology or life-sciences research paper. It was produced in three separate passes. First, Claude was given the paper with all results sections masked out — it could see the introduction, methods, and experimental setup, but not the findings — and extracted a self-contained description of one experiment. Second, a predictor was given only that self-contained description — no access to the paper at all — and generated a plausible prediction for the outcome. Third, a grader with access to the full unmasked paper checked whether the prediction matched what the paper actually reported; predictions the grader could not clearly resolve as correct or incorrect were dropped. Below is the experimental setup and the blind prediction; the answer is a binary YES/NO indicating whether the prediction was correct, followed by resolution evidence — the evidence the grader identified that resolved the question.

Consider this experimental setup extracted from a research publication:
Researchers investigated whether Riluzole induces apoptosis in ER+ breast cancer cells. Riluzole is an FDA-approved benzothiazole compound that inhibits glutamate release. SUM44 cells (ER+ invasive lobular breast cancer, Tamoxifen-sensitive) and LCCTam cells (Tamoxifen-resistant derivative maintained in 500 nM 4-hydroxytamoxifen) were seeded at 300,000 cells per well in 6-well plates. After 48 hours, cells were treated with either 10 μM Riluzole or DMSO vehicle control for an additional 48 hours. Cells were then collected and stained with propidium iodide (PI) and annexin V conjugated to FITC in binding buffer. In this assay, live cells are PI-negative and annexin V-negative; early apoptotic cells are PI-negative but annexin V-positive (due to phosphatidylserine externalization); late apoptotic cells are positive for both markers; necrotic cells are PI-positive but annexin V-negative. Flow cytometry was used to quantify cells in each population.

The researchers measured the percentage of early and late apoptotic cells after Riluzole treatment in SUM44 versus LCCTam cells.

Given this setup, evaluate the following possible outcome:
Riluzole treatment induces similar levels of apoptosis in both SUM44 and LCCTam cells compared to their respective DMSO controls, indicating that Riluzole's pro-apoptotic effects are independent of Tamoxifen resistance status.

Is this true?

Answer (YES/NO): NO